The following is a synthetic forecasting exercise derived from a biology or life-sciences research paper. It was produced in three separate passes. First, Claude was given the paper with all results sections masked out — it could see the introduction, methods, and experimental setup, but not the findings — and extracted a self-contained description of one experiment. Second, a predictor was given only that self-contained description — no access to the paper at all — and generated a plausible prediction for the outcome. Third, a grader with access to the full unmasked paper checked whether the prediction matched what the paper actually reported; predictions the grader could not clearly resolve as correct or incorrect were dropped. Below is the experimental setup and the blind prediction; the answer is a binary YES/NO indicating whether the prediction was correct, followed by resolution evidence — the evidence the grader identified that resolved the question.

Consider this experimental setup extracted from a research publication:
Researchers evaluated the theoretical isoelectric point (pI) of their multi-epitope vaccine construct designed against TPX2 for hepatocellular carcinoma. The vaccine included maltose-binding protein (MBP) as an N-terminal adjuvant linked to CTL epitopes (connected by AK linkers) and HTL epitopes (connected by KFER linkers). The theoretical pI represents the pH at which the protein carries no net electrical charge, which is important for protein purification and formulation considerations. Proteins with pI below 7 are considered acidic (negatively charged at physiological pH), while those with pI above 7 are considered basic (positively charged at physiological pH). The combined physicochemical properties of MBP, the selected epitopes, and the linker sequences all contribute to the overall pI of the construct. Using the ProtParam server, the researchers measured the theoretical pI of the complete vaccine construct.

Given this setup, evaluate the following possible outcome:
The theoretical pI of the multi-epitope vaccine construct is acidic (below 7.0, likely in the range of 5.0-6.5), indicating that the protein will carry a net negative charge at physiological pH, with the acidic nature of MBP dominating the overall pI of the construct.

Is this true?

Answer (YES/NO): NO